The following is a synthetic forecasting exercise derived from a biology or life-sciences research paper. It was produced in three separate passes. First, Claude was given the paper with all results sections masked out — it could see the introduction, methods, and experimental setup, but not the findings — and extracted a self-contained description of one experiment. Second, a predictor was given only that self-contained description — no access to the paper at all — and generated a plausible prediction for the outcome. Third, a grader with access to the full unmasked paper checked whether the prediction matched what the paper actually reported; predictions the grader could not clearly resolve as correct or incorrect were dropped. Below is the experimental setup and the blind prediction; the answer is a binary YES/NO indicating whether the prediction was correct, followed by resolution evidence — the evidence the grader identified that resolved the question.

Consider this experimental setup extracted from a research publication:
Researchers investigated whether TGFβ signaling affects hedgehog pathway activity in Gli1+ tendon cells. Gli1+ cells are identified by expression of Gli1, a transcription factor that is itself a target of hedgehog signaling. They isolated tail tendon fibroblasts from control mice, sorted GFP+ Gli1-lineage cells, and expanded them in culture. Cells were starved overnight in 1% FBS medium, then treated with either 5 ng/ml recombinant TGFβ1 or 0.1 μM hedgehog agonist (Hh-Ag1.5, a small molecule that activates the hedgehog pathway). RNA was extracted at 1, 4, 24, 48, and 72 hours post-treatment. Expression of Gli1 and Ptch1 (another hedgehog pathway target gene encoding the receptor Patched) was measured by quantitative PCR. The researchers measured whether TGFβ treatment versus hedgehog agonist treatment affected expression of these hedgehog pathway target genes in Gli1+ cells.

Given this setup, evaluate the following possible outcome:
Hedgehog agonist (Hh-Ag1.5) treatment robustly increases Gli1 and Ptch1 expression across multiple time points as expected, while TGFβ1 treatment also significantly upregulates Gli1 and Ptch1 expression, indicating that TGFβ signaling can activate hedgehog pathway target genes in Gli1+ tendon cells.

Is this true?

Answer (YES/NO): NO